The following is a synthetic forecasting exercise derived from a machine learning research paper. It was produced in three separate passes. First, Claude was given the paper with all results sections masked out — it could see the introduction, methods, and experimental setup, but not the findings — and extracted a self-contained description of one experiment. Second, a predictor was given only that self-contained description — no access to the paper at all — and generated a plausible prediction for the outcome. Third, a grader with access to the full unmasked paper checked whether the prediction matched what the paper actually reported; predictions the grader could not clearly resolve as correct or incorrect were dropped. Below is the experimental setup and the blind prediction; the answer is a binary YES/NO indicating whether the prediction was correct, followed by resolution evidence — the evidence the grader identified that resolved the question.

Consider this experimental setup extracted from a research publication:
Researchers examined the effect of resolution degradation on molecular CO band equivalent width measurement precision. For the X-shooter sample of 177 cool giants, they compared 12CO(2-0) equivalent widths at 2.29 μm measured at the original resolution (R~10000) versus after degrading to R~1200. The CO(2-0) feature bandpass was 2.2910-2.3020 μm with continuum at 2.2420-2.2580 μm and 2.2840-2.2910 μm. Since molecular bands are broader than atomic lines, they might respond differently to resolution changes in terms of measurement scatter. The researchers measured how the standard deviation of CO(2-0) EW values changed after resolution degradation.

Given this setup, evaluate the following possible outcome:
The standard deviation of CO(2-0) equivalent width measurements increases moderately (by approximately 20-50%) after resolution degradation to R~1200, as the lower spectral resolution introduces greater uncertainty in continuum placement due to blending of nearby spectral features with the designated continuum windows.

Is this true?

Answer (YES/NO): NO